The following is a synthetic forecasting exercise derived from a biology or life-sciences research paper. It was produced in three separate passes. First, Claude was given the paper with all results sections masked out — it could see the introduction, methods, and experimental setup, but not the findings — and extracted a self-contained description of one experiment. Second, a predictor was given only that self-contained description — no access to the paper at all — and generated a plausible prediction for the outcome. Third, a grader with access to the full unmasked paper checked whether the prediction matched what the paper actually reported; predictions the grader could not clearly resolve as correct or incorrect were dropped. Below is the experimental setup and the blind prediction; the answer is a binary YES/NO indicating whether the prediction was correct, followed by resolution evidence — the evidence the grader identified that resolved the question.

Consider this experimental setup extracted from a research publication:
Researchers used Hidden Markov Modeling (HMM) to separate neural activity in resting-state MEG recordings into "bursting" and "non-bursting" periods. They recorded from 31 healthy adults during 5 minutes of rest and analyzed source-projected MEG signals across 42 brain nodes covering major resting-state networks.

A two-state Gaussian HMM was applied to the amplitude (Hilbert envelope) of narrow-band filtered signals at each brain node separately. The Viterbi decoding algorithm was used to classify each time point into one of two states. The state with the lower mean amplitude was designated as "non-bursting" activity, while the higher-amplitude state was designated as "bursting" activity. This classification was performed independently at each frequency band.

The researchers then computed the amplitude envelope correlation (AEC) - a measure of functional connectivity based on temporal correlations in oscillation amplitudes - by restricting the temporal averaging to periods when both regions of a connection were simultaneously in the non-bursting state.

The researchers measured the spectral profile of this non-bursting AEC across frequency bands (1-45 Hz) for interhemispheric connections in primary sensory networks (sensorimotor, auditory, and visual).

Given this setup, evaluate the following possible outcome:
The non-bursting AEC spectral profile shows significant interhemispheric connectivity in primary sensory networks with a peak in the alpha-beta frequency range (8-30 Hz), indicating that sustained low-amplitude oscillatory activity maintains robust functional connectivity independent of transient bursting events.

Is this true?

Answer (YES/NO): NO